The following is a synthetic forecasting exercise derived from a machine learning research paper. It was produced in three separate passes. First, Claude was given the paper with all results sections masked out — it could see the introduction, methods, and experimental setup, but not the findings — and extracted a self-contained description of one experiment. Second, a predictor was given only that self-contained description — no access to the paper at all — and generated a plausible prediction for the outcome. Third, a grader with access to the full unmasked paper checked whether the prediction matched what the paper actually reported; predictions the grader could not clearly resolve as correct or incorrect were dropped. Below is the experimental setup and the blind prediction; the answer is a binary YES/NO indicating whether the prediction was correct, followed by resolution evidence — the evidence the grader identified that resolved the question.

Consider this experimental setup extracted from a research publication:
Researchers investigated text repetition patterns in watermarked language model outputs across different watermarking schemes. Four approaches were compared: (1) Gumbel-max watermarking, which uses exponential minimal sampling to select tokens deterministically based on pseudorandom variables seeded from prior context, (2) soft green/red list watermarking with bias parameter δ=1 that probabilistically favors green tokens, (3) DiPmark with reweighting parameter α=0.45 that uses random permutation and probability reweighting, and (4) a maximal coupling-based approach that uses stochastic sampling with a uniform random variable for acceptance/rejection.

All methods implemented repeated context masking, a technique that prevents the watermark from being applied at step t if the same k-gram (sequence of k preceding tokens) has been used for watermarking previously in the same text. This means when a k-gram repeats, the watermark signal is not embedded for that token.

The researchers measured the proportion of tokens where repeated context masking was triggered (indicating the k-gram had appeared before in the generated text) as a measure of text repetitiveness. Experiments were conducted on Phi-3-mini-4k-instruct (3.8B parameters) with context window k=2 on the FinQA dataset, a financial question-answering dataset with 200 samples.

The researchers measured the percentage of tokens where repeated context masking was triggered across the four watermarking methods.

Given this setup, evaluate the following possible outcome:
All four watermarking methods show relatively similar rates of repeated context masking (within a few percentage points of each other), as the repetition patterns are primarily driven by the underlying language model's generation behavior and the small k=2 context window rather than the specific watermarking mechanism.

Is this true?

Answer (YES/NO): NO